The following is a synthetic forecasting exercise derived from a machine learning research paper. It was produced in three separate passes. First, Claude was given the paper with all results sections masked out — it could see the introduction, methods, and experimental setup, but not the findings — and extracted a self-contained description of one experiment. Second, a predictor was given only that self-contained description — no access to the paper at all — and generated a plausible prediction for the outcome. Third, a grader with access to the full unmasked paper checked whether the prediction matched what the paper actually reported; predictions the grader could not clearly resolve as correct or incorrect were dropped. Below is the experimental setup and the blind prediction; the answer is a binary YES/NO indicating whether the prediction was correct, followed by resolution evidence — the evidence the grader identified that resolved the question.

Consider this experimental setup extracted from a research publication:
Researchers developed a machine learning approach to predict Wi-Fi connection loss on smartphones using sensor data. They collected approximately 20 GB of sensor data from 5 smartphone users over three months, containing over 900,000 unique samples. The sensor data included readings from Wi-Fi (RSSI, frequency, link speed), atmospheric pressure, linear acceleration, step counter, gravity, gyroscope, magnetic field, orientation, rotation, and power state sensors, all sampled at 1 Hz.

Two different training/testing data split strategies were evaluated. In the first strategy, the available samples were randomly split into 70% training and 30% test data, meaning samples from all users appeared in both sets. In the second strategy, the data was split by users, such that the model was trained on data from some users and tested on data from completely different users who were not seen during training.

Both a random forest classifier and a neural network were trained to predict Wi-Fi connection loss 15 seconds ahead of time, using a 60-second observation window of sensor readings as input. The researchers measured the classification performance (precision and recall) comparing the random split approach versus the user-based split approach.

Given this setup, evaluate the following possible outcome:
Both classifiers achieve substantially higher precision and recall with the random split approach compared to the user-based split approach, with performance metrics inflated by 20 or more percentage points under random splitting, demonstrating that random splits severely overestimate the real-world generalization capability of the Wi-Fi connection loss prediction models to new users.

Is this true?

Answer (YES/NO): NO